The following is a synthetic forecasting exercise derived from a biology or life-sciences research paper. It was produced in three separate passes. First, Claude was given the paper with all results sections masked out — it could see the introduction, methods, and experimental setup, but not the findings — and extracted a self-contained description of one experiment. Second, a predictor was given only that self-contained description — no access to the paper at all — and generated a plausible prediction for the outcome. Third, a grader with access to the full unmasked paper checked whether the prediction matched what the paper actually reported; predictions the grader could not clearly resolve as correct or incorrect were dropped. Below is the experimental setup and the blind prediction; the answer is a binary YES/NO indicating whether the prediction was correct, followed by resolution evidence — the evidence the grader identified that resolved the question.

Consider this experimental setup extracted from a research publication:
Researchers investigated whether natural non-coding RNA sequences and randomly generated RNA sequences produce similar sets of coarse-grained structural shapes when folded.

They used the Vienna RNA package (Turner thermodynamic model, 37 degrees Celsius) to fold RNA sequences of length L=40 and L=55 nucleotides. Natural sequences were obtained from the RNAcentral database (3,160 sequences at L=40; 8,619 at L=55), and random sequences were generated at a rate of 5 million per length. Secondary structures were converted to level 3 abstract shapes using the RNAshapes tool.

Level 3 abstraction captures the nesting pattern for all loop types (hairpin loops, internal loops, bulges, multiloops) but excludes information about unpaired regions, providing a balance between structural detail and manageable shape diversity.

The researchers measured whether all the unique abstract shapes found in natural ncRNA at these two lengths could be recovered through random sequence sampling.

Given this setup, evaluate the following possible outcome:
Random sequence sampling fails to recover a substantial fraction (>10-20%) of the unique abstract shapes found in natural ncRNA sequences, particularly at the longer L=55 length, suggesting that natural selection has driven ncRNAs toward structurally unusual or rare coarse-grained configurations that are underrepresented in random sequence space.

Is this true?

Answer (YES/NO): NO